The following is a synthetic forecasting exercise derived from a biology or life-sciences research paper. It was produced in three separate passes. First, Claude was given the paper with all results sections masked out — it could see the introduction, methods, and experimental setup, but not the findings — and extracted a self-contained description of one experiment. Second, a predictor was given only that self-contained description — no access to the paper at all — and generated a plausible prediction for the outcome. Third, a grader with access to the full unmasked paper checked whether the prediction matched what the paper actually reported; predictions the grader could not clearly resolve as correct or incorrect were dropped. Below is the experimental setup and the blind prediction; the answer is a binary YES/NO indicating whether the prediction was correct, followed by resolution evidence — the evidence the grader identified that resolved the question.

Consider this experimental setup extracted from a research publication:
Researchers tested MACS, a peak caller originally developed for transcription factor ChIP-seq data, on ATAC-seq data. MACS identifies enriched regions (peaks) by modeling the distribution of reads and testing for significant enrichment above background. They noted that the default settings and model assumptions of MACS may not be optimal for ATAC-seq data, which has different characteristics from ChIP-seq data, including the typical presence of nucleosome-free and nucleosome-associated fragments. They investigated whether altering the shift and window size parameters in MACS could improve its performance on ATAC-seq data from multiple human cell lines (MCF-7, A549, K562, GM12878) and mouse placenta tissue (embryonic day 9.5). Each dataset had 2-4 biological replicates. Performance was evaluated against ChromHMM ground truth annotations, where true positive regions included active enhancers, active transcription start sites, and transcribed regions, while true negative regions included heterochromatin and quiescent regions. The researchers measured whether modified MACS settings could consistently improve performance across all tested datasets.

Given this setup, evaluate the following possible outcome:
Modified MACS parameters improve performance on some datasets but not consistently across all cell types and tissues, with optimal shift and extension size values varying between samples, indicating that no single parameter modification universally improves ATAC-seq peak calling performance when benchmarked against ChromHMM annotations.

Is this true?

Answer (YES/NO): YES